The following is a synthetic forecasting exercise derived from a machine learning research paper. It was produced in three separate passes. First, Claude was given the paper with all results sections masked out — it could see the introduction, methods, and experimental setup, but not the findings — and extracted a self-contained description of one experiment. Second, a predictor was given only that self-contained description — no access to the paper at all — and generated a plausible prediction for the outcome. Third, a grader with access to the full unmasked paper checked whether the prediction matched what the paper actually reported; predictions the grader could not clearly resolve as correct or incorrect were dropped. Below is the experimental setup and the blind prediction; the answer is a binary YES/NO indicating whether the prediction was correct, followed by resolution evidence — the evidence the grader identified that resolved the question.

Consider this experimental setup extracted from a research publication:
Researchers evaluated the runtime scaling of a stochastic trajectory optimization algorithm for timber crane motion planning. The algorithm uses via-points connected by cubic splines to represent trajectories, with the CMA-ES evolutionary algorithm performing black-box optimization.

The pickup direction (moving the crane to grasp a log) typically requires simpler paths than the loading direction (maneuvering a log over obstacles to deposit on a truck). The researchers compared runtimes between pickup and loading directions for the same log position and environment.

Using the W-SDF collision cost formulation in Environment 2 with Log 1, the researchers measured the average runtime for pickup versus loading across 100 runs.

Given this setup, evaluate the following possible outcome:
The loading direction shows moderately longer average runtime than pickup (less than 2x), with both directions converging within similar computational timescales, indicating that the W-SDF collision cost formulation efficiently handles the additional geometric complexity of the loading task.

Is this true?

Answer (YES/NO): NO